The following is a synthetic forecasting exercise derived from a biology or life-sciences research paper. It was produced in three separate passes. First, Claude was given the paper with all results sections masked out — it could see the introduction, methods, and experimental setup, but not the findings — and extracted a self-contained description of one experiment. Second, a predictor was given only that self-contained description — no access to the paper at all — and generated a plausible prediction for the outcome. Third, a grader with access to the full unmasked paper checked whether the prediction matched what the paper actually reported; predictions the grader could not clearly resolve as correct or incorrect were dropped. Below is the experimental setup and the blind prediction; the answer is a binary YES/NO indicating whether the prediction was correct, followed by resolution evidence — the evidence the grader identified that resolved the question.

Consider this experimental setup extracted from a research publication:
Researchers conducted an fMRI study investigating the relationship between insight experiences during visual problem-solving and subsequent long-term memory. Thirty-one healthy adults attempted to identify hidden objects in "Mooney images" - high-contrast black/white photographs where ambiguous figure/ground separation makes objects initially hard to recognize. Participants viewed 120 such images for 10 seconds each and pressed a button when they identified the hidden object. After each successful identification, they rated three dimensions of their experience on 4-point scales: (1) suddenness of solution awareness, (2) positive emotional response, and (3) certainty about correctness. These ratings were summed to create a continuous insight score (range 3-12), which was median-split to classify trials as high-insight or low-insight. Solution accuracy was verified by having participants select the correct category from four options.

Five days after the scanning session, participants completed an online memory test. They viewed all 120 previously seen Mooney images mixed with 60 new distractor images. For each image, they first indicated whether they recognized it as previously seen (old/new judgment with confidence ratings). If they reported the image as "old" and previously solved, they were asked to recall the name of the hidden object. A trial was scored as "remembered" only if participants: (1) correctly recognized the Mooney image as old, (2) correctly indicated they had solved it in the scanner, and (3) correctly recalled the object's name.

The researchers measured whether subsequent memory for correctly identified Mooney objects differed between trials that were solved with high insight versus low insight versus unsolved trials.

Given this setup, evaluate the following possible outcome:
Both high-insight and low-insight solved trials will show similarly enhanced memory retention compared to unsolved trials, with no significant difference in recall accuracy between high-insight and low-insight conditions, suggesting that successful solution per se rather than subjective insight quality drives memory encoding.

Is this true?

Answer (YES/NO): NO